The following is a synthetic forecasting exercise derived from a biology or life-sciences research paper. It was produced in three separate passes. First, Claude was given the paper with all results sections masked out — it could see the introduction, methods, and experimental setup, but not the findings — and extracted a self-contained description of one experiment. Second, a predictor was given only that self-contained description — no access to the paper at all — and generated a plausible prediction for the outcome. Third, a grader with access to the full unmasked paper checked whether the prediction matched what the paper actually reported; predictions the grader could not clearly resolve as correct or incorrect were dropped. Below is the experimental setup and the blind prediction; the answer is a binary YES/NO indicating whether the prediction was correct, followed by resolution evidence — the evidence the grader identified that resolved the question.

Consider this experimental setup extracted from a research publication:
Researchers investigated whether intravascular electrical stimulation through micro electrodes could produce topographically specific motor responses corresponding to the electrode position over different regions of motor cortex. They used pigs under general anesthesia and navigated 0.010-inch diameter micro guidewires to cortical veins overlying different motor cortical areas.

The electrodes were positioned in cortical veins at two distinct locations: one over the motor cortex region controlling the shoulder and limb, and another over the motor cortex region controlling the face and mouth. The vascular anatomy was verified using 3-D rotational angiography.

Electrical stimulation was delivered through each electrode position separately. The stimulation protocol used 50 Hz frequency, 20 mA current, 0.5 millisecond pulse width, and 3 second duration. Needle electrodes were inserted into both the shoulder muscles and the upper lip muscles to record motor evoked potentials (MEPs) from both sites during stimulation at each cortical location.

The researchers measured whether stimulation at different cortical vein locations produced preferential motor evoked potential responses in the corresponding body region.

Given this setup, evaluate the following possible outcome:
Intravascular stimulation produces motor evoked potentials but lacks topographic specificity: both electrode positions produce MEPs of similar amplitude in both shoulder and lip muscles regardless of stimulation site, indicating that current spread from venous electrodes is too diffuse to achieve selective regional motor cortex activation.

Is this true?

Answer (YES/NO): NO